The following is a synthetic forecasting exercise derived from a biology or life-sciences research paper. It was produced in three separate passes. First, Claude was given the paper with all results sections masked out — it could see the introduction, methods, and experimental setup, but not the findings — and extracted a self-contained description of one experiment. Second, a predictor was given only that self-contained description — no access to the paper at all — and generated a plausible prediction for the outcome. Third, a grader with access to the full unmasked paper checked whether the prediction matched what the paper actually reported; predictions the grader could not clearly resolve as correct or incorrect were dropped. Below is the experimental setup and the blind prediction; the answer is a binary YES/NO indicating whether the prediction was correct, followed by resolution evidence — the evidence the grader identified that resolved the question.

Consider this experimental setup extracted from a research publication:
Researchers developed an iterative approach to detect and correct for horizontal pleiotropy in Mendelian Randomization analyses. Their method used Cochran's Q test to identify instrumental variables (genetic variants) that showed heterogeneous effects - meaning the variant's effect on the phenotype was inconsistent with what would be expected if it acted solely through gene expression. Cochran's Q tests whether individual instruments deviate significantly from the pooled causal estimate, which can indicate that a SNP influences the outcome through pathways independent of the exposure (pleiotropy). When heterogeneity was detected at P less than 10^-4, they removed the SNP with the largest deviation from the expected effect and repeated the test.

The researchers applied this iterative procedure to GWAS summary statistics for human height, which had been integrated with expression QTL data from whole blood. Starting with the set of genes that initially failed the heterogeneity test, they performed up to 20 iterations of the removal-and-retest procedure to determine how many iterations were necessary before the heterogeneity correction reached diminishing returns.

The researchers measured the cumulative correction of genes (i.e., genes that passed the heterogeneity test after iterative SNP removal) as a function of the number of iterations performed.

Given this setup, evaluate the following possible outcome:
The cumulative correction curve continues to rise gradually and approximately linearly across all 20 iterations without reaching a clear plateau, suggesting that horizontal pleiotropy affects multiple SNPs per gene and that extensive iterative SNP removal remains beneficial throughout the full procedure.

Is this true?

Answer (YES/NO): NO